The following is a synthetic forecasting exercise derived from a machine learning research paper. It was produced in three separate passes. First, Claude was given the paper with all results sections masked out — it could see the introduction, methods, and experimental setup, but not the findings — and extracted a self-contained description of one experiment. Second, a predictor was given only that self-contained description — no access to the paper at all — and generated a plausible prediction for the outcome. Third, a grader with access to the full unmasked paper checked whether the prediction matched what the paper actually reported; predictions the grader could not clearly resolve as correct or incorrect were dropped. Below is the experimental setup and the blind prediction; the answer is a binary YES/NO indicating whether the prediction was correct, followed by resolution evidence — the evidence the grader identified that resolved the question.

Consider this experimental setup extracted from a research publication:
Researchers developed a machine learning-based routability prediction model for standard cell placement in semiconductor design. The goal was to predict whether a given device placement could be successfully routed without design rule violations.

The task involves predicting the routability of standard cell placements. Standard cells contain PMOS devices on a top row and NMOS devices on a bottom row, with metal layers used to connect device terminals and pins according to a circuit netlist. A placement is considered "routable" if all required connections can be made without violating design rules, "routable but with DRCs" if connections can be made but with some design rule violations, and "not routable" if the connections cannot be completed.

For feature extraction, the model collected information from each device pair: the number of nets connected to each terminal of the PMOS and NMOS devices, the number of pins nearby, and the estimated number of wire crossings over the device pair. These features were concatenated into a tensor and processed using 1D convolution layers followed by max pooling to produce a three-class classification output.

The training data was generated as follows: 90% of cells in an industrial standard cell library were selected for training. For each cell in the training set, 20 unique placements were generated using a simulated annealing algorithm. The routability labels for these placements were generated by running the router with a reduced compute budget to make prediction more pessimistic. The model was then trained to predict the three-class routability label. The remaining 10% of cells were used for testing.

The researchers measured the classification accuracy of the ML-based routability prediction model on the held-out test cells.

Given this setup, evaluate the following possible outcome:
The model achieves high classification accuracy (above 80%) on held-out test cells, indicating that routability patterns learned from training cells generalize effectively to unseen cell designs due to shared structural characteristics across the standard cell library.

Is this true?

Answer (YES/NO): YES